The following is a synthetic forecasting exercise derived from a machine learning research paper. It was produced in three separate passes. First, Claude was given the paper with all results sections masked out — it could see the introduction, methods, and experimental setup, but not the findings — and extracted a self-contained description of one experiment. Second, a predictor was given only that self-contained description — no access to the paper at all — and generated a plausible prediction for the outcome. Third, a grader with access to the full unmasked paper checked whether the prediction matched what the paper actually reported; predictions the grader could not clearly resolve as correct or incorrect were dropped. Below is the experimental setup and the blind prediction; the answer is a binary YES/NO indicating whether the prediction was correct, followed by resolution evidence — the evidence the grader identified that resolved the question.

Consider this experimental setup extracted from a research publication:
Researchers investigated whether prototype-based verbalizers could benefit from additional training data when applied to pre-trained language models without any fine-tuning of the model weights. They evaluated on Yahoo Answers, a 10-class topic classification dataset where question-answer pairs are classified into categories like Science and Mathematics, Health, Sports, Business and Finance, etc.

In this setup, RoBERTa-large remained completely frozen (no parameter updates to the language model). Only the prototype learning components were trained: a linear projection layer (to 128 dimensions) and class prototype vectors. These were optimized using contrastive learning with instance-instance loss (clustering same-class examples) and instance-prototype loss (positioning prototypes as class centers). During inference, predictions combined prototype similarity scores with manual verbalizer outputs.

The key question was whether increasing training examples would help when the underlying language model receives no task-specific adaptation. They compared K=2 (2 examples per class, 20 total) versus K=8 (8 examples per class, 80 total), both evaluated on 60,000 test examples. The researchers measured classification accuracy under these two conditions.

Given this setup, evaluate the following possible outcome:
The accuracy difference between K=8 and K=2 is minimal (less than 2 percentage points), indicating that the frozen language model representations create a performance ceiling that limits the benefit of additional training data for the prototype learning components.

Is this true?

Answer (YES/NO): NO